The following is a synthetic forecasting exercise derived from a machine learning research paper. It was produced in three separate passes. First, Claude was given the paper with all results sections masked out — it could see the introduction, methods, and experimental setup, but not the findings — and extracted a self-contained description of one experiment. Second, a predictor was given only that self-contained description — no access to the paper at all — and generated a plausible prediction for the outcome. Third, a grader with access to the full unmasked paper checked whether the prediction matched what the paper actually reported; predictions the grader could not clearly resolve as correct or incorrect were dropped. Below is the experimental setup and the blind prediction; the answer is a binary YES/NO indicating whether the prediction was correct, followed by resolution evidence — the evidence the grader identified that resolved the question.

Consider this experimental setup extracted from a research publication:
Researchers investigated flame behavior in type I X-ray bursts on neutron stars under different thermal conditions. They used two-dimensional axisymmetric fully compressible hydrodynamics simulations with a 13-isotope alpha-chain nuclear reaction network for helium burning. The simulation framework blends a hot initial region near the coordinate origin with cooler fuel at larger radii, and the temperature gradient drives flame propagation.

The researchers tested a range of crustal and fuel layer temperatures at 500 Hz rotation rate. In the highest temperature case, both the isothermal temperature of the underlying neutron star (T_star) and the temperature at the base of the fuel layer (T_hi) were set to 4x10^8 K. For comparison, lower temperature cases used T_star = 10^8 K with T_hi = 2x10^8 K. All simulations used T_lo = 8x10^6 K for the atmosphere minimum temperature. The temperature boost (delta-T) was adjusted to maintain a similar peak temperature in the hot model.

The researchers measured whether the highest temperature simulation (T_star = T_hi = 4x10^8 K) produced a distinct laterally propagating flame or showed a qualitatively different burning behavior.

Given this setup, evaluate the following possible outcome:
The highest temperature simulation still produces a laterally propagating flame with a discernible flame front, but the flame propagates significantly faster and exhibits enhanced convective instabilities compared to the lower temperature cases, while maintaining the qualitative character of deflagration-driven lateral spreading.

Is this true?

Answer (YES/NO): NO